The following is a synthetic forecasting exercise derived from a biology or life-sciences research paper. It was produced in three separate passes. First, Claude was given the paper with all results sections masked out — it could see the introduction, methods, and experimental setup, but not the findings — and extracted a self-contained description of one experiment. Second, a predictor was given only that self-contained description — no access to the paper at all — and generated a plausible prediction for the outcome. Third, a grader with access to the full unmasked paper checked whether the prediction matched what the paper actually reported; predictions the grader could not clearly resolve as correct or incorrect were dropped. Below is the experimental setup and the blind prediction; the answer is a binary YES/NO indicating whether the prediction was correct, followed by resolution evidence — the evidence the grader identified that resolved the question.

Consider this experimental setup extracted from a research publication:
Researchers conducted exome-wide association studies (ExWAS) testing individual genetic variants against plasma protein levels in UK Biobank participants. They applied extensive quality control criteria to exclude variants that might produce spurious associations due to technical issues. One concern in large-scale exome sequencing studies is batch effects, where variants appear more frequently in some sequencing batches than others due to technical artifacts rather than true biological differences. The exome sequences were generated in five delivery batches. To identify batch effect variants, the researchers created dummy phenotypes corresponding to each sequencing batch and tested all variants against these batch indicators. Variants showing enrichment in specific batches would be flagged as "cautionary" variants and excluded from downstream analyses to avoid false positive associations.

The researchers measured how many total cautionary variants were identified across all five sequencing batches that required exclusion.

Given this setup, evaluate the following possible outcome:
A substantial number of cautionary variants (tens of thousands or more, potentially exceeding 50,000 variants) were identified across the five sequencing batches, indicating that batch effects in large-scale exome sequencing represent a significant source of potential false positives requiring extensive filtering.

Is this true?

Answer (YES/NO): NO